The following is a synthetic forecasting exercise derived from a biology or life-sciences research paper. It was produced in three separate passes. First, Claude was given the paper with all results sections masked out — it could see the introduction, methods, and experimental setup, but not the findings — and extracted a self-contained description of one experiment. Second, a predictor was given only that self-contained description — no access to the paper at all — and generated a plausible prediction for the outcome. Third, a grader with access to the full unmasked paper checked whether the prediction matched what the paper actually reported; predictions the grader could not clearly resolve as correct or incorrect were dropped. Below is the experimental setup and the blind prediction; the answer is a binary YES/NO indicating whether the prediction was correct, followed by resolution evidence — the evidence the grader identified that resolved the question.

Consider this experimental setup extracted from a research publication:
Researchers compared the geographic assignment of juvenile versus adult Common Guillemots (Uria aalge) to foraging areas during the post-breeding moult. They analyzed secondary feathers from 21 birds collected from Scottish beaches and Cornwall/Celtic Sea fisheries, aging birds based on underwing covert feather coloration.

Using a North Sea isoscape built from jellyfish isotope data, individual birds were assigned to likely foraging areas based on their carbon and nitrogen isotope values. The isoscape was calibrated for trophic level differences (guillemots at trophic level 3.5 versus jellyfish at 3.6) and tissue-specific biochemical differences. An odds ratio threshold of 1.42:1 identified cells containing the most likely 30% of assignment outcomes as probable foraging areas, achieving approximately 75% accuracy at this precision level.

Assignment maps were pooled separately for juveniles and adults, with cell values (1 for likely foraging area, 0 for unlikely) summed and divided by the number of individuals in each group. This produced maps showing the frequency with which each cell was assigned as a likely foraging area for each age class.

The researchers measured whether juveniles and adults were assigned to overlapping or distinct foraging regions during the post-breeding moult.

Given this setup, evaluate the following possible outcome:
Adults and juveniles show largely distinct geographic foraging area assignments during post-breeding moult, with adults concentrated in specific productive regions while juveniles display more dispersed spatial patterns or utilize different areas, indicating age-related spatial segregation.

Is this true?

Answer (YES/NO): NO